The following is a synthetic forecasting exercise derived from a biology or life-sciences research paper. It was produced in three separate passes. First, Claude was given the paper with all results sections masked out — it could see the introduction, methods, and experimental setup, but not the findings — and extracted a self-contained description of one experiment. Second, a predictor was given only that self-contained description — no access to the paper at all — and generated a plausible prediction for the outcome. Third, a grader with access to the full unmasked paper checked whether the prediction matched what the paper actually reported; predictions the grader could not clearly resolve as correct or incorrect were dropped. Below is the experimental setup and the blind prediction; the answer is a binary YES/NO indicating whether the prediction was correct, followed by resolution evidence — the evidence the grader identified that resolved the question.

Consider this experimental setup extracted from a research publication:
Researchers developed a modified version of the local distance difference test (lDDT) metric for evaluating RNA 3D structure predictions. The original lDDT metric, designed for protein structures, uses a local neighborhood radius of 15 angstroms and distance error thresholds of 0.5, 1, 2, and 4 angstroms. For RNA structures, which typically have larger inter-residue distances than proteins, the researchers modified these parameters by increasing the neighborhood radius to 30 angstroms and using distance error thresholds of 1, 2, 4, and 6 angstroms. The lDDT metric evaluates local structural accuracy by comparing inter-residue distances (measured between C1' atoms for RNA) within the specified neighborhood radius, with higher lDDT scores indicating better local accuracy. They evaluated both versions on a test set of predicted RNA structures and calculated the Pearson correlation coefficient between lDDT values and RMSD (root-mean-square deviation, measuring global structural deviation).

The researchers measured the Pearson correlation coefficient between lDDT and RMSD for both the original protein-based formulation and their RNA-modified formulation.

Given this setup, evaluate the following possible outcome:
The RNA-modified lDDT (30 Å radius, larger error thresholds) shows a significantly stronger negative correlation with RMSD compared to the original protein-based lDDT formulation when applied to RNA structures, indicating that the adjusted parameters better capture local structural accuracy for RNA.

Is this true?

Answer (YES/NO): YES